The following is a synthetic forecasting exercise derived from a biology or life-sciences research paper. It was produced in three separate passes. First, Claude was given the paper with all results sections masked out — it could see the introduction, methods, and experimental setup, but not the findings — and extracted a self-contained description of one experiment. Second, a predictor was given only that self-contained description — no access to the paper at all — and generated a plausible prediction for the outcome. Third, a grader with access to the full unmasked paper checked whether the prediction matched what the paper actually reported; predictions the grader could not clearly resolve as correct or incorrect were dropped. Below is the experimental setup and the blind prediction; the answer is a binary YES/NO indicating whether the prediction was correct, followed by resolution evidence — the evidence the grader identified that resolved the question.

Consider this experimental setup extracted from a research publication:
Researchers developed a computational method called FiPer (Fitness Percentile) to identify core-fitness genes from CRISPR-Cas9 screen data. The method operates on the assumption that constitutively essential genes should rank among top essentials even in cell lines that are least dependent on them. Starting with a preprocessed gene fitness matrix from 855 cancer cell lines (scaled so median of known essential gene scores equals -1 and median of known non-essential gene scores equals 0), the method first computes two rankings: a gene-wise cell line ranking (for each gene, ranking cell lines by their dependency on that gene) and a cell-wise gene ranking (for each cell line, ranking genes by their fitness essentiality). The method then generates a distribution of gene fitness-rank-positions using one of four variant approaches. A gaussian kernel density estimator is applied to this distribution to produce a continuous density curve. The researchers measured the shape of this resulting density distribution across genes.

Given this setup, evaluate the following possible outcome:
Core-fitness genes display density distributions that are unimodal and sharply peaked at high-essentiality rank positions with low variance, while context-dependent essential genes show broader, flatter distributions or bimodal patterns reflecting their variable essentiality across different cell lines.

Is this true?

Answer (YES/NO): NO